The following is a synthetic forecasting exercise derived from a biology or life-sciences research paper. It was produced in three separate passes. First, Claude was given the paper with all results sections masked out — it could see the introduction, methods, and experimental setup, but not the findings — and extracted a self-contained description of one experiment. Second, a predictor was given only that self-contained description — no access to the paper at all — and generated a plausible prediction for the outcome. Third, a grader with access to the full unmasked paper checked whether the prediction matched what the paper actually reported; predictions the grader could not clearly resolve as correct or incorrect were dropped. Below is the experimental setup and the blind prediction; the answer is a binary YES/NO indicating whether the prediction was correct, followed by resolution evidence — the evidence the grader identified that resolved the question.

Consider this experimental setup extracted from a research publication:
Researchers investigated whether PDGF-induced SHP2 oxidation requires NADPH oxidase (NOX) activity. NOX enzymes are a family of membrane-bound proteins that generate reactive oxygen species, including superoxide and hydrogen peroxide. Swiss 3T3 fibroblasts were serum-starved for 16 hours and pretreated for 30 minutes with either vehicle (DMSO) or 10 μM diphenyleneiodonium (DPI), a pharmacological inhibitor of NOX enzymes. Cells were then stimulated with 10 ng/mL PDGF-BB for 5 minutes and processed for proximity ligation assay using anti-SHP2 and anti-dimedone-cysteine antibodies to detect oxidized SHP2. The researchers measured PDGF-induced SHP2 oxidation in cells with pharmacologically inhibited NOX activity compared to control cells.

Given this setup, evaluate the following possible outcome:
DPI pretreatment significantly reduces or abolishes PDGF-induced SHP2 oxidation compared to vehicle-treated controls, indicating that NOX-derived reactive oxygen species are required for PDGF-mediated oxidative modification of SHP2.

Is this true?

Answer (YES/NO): YES